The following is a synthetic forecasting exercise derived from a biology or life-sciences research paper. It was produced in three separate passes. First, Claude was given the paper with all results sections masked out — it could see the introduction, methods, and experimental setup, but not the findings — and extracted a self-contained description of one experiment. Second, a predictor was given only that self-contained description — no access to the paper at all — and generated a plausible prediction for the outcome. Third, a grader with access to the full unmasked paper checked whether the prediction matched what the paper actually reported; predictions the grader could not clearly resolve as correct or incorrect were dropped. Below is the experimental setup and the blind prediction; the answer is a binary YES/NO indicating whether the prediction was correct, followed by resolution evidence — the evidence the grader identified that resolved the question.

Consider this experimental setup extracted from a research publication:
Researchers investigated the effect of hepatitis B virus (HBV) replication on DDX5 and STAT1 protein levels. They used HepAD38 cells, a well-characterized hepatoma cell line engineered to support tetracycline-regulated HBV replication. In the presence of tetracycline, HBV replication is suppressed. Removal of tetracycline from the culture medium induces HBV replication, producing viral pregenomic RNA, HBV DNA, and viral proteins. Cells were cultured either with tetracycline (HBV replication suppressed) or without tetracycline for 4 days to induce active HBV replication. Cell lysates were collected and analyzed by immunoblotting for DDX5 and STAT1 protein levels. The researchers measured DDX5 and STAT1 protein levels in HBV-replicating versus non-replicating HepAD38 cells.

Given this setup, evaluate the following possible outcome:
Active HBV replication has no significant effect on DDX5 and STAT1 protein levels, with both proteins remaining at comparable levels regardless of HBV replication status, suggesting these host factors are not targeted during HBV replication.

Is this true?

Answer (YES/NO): NO